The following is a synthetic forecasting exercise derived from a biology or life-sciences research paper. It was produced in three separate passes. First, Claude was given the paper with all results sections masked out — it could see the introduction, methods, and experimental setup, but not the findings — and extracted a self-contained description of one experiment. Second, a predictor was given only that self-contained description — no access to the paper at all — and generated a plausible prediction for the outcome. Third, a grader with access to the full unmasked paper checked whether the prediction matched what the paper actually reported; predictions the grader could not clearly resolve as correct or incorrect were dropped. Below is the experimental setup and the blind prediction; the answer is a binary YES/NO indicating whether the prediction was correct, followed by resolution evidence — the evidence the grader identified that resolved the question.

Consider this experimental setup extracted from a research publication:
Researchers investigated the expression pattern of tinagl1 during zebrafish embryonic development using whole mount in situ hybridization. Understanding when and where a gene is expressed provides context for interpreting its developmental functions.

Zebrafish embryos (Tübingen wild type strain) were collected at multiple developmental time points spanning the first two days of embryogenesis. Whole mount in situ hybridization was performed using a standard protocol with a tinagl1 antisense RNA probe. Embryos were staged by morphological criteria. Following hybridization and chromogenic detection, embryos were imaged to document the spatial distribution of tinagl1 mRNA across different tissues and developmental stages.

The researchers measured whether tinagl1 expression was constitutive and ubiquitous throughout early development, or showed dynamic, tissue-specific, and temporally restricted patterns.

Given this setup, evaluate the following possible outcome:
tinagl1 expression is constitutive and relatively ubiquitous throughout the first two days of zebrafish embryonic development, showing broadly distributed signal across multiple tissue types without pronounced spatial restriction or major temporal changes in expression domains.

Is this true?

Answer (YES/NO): NO